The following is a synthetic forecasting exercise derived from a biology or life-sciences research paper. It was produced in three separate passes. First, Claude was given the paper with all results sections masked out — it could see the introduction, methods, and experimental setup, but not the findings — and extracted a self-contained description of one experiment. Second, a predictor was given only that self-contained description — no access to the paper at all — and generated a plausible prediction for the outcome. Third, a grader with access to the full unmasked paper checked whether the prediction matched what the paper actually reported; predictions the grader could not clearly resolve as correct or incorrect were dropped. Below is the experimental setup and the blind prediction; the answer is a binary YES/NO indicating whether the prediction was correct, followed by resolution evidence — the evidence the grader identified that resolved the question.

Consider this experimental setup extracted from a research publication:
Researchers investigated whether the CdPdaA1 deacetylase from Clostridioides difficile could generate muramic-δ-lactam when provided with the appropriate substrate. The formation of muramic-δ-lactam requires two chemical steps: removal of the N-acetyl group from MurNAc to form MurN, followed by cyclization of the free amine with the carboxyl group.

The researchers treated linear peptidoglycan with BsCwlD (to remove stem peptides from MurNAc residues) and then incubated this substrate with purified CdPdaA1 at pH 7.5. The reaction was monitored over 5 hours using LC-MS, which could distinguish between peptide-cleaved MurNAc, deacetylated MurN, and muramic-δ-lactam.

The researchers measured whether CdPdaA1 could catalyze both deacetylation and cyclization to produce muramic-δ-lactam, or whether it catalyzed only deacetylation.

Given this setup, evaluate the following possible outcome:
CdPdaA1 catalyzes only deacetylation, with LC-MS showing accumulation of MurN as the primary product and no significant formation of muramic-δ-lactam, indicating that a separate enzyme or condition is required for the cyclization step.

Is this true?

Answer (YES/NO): NO